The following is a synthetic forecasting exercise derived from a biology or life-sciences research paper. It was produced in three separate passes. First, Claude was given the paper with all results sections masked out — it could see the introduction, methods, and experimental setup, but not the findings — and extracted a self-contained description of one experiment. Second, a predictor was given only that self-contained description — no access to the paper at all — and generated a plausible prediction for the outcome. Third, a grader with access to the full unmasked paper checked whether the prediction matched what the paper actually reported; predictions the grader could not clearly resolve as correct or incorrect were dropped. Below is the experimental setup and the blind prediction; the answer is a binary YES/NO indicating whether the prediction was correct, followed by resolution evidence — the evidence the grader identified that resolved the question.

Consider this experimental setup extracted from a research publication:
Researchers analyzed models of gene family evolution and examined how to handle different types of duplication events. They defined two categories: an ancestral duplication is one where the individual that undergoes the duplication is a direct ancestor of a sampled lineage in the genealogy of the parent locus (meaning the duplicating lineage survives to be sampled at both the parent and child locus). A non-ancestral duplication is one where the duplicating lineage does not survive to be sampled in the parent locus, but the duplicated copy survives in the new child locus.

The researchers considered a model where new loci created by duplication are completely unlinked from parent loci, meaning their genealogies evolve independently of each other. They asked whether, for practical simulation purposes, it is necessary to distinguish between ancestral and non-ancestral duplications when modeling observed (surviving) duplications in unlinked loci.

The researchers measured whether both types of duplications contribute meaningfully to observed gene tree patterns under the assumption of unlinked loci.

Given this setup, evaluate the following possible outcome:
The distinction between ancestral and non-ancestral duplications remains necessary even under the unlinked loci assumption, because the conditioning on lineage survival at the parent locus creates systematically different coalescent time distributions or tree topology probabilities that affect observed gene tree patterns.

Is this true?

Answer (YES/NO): NO